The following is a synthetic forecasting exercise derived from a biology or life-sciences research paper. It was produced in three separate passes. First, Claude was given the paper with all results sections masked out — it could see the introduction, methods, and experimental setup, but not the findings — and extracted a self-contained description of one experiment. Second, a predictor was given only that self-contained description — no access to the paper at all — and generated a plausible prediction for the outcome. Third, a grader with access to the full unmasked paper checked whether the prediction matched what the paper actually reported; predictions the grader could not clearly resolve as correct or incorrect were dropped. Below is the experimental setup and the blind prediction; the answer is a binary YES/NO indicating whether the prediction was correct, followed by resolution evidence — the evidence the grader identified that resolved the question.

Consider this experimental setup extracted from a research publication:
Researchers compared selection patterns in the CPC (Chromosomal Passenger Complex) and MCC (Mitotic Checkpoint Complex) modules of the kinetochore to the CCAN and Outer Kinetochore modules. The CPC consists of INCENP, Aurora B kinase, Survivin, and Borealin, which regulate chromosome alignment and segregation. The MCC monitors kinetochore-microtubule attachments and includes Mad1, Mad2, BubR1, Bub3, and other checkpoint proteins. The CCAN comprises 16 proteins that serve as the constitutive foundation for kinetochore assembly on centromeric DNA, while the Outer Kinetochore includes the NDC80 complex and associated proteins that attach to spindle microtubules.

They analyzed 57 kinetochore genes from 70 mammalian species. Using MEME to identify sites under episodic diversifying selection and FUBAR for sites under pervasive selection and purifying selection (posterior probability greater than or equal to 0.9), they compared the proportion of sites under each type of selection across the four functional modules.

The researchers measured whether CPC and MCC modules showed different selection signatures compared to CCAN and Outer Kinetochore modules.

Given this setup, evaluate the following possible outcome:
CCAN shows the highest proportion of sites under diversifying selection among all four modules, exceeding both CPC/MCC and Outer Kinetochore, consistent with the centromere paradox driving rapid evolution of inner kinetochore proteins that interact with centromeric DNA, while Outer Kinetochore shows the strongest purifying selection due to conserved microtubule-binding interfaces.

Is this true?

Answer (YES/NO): NO